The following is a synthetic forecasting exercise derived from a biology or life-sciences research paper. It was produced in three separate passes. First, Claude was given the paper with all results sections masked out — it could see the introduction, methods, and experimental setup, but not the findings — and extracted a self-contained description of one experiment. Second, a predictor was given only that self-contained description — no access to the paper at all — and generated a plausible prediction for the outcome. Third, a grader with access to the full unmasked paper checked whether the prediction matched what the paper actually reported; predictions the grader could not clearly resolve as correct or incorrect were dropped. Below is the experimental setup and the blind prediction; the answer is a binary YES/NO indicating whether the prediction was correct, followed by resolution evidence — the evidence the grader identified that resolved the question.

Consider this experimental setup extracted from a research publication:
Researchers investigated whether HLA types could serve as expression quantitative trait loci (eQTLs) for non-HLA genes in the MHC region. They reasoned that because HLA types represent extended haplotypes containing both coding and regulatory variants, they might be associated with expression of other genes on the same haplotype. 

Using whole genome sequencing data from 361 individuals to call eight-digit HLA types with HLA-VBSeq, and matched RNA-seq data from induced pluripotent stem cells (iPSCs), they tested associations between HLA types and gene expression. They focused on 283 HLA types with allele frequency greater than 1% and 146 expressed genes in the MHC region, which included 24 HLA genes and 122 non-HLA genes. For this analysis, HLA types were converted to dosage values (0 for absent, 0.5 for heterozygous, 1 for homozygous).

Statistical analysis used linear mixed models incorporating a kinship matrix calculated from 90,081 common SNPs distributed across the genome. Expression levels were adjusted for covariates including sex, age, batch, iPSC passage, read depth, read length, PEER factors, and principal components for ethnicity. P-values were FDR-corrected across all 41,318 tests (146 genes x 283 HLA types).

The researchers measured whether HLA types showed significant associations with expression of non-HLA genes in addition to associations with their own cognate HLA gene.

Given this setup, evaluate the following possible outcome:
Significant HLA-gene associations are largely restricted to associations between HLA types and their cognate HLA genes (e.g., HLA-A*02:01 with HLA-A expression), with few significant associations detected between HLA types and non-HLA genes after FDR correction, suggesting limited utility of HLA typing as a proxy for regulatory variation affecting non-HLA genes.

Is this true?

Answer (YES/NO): NO